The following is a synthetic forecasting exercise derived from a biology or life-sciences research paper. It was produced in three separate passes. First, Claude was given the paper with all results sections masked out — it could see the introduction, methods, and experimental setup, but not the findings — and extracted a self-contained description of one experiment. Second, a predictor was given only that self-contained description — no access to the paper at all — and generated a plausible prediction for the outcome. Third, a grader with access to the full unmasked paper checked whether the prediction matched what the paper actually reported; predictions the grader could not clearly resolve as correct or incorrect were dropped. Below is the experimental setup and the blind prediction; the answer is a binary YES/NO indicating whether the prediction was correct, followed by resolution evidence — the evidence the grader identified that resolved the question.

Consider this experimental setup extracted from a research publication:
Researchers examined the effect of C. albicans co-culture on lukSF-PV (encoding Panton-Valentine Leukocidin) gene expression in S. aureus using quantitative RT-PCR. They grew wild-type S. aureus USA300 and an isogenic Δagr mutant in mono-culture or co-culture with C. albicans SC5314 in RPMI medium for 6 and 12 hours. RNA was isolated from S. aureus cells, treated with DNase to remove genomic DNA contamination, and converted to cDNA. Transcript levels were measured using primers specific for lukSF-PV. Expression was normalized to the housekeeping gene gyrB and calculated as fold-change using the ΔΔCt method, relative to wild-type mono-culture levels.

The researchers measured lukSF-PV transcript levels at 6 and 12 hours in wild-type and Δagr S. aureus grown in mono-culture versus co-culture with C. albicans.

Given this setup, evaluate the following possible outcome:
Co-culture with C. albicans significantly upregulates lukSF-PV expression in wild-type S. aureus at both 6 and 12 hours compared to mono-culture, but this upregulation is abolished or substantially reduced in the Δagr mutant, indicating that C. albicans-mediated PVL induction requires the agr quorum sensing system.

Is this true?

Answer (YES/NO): NO